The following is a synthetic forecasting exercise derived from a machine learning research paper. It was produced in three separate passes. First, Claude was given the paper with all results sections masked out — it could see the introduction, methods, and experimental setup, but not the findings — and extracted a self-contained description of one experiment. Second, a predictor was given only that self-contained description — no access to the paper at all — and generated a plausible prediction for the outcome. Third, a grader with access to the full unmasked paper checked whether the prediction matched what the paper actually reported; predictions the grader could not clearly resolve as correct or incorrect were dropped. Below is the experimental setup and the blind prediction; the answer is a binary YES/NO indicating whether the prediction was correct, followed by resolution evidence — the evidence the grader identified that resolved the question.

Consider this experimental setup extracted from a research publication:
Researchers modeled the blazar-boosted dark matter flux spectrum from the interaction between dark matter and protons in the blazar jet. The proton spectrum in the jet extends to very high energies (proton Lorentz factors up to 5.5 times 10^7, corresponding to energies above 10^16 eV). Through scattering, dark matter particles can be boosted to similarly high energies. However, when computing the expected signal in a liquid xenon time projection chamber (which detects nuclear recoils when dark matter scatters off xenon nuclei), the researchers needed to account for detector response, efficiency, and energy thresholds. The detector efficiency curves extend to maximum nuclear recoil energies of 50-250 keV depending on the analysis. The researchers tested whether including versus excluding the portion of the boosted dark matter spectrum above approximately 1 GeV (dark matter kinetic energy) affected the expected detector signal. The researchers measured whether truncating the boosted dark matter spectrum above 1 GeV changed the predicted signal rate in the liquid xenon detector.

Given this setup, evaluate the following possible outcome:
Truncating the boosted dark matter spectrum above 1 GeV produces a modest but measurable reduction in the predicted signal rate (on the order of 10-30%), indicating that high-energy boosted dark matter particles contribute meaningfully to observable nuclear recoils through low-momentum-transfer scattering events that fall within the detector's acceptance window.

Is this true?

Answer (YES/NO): NO